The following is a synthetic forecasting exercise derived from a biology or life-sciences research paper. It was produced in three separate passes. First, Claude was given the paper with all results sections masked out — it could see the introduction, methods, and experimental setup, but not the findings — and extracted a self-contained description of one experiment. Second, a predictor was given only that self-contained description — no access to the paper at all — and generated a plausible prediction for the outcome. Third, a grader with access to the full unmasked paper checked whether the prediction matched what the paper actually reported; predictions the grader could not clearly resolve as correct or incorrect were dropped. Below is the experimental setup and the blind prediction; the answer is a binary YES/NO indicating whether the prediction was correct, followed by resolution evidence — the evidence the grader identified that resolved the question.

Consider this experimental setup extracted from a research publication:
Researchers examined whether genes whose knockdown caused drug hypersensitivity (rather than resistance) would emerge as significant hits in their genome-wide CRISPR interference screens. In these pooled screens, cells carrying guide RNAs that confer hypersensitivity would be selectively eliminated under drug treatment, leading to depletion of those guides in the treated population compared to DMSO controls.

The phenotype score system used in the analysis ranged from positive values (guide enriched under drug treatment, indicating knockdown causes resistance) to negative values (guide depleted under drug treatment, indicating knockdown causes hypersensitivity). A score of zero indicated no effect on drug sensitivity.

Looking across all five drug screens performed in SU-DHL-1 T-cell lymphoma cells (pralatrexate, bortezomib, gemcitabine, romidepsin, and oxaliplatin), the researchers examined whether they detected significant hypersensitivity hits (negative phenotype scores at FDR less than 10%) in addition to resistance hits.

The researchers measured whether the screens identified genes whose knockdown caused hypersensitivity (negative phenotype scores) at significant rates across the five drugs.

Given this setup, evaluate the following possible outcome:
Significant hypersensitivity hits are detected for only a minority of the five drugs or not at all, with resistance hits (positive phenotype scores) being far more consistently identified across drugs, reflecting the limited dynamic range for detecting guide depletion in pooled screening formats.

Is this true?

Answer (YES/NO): NO